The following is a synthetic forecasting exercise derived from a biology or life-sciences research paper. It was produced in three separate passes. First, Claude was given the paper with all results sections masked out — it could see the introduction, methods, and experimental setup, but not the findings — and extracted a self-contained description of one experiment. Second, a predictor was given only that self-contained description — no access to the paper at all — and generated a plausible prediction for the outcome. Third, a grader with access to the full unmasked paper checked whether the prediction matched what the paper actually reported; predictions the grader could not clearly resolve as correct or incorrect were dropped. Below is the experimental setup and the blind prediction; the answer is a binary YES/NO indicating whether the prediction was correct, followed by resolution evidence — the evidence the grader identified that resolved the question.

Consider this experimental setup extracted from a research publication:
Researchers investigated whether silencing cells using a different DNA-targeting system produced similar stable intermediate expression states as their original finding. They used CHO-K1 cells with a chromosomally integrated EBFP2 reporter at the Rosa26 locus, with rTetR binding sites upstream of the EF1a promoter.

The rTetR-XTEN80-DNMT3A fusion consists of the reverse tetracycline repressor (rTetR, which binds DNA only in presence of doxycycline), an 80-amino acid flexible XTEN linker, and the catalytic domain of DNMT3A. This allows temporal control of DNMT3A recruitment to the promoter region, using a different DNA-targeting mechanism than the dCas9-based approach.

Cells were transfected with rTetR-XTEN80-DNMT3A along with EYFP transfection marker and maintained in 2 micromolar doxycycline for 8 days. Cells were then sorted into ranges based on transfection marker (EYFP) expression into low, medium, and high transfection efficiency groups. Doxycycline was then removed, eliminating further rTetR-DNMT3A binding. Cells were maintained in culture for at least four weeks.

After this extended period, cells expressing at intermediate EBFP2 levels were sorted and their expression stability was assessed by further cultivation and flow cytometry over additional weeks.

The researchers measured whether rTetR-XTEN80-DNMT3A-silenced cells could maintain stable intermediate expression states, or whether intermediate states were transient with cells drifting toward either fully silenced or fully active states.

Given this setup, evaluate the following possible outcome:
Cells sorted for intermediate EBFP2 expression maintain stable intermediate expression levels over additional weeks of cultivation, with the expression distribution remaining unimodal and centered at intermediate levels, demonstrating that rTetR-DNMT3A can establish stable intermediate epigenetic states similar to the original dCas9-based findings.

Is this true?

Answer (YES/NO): YES